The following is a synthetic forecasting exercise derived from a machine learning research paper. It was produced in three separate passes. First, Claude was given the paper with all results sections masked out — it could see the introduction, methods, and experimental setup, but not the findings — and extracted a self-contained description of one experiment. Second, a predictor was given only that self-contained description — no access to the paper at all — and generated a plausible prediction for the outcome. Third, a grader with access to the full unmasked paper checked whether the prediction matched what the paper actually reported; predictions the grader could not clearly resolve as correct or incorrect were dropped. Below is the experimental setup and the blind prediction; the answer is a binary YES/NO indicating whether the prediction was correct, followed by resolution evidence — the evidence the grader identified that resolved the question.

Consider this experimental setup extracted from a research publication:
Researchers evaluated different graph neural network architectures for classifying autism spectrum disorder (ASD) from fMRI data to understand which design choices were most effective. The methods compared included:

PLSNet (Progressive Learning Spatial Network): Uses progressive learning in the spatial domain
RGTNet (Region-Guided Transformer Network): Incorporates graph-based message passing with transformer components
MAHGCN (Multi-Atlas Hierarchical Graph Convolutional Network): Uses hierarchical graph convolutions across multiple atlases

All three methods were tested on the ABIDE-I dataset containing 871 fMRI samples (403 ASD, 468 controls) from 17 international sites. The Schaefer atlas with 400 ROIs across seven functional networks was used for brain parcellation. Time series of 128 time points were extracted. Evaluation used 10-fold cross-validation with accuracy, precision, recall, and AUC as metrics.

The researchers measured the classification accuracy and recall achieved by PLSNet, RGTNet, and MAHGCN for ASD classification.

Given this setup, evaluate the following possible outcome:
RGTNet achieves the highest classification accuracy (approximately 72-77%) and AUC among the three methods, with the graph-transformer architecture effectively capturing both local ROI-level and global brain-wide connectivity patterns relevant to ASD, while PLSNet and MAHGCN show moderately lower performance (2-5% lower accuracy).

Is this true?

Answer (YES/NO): NO